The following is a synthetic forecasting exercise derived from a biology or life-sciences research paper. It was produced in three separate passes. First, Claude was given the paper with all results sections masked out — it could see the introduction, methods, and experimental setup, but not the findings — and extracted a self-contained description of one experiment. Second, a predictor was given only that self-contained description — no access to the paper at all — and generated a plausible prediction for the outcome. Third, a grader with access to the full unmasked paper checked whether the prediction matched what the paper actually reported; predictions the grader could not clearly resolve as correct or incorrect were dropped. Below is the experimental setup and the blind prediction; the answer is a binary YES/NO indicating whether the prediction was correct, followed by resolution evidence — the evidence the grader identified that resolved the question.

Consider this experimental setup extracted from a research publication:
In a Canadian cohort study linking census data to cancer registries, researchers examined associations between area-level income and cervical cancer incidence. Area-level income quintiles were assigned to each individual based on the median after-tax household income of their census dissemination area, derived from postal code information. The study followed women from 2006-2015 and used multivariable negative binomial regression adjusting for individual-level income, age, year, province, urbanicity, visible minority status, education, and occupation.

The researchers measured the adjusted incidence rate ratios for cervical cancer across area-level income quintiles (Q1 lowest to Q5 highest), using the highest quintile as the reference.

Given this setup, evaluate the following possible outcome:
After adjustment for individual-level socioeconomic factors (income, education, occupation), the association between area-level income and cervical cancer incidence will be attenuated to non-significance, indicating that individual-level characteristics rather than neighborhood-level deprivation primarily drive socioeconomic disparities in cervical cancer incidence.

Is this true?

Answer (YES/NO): NO